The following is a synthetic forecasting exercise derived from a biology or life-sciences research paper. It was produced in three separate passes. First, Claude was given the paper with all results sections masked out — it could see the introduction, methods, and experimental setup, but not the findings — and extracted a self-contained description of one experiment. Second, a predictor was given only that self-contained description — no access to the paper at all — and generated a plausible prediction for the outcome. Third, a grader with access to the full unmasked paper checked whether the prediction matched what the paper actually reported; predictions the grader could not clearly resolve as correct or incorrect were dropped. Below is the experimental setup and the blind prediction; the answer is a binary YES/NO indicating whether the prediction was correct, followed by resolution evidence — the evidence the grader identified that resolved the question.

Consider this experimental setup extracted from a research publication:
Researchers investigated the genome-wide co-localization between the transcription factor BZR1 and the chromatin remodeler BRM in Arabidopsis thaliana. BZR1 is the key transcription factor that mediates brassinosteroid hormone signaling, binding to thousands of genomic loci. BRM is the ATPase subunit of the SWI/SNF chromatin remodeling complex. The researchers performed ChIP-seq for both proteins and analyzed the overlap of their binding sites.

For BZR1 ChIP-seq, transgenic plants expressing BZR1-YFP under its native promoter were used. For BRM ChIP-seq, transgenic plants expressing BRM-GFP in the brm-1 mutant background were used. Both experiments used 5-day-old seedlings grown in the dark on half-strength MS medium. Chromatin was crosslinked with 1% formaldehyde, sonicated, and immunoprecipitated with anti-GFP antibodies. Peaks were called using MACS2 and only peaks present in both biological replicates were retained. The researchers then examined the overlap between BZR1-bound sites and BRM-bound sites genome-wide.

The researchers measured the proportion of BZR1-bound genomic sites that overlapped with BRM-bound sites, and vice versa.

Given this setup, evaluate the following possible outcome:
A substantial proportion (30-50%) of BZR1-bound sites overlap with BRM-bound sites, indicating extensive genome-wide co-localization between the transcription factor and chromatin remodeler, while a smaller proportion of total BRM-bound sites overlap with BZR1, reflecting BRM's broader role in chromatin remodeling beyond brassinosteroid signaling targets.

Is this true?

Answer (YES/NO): NO